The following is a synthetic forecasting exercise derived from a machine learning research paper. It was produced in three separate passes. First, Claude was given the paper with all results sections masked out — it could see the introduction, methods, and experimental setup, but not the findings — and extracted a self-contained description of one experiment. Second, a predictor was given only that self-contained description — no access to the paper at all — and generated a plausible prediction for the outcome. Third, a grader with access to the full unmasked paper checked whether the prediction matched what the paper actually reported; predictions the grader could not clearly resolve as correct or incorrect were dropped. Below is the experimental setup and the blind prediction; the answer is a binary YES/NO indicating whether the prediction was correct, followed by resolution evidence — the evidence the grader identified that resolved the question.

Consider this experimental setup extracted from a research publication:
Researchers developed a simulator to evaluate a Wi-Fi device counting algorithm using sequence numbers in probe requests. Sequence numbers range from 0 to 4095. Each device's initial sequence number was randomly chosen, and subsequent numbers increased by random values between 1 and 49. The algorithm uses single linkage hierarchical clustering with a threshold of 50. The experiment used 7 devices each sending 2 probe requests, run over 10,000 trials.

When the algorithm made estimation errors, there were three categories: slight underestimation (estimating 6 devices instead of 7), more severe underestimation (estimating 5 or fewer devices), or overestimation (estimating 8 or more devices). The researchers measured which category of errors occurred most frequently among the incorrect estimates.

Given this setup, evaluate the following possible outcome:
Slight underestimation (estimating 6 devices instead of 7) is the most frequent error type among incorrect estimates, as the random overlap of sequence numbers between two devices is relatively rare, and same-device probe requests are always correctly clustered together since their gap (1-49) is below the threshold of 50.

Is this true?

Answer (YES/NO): YES